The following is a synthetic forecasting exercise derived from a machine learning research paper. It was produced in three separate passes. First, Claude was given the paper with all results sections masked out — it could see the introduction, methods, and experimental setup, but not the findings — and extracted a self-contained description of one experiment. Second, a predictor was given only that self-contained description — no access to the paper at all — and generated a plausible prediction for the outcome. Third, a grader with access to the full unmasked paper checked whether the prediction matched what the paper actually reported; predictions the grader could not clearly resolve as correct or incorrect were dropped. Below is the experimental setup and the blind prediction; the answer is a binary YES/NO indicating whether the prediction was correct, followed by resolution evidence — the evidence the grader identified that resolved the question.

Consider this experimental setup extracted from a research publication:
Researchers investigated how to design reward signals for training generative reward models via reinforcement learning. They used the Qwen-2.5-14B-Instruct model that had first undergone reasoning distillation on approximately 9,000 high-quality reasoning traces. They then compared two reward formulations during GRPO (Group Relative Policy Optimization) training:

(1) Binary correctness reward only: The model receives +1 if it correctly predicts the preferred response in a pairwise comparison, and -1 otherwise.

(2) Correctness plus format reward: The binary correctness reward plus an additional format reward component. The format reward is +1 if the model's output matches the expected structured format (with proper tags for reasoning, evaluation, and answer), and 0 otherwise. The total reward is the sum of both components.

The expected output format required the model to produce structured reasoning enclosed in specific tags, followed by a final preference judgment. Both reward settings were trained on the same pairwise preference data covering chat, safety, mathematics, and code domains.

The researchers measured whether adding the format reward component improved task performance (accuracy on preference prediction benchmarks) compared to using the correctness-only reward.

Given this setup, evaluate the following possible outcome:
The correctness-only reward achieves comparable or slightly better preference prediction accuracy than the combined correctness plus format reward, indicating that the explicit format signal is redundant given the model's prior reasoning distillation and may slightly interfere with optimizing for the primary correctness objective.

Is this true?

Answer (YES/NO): NO